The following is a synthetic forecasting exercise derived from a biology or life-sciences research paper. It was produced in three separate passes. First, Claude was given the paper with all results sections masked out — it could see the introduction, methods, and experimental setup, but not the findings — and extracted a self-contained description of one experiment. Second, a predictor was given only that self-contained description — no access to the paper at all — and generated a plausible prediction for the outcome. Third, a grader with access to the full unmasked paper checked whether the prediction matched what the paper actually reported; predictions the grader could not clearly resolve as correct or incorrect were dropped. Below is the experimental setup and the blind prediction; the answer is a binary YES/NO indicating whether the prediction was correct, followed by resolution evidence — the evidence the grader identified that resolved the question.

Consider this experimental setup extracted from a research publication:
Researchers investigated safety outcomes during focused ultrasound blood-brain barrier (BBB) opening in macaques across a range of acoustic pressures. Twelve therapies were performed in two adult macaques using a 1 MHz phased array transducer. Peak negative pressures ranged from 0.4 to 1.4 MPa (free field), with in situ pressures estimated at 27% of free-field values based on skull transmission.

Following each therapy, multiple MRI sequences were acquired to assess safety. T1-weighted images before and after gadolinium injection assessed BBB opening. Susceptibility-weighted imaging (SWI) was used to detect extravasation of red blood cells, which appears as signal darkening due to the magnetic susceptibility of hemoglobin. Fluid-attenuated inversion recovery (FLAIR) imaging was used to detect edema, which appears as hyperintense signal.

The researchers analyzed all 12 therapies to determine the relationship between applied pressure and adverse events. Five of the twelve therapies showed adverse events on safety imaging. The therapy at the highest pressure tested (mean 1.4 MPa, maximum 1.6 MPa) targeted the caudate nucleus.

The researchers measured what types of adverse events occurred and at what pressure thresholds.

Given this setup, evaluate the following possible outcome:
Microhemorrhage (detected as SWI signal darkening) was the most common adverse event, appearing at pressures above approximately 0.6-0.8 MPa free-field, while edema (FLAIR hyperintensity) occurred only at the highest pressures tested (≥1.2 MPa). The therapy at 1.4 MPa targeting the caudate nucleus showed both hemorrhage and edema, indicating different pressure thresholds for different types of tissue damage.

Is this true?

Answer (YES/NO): NO